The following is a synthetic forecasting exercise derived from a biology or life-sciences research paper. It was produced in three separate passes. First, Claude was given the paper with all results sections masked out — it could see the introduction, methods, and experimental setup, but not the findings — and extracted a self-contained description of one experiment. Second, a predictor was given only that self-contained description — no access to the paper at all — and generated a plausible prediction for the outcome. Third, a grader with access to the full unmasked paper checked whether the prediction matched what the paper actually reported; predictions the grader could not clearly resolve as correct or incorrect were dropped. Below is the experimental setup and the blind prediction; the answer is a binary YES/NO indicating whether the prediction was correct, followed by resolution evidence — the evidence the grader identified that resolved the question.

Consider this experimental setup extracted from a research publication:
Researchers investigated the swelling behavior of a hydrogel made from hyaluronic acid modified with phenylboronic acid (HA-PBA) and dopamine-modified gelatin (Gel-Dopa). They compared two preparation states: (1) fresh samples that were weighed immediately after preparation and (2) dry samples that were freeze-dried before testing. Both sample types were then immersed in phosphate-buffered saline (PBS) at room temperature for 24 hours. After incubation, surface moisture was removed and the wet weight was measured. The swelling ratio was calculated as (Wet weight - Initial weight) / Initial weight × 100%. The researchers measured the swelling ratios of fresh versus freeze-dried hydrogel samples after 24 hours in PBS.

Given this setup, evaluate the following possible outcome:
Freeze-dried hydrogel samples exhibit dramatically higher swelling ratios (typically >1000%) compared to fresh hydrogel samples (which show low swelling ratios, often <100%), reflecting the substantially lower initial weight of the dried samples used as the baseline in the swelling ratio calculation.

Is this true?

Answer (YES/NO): NO